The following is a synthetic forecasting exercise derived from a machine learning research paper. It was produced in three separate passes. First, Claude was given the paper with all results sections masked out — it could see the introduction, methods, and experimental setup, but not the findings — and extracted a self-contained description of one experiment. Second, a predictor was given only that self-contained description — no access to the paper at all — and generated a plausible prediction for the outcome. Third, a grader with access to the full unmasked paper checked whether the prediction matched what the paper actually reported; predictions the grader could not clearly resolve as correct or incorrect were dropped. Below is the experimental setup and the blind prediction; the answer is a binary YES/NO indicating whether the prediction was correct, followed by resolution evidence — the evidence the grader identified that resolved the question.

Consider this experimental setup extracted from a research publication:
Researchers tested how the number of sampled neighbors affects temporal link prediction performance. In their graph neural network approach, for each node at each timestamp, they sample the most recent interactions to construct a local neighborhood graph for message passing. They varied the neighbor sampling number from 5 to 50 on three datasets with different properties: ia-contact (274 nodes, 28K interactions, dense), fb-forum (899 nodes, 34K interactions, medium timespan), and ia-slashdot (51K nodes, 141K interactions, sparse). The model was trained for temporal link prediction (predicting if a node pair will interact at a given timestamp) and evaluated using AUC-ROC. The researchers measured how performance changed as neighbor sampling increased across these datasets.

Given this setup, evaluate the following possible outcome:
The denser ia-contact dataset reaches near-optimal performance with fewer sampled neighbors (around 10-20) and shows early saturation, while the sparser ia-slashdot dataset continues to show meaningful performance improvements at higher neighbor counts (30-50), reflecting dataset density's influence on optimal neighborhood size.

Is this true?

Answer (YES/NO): NO